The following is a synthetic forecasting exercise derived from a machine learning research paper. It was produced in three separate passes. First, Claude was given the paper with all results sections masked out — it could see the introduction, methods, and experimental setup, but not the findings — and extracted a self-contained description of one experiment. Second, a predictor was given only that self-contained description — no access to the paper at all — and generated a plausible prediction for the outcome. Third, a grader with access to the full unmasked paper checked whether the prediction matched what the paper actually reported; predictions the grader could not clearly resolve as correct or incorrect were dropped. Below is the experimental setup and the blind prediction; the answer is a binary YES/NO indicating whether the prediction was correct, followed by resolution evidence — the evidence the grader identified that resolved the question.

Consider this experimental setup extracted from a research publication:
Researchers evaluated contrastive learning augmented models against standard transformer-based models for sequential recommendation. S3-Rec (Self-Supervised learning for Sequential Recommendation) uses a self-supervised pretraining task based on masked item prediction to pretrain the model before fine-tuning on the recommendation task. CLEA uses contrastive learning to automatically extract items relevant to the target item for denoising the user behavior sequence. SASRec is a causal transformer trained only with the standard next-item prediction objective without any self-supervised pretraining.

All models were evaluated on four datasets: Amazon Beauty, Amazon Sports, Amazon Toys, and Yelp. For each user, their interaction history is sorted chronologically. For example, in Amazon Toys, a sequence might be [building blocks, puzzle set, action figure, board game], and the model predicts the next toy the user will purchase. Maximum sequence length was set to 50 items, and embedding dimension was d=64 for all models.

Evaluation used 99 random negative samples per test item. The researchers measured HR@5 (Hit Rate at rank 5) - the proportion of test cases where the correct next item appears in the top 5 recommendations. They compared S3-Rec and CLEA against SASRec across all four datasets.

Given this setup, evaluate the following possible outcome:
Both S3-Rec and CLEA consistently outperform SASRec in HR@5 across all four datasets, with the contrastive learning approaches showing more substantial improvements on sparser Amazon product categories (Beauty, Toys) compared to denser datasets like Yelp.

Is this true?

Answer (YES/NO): NO